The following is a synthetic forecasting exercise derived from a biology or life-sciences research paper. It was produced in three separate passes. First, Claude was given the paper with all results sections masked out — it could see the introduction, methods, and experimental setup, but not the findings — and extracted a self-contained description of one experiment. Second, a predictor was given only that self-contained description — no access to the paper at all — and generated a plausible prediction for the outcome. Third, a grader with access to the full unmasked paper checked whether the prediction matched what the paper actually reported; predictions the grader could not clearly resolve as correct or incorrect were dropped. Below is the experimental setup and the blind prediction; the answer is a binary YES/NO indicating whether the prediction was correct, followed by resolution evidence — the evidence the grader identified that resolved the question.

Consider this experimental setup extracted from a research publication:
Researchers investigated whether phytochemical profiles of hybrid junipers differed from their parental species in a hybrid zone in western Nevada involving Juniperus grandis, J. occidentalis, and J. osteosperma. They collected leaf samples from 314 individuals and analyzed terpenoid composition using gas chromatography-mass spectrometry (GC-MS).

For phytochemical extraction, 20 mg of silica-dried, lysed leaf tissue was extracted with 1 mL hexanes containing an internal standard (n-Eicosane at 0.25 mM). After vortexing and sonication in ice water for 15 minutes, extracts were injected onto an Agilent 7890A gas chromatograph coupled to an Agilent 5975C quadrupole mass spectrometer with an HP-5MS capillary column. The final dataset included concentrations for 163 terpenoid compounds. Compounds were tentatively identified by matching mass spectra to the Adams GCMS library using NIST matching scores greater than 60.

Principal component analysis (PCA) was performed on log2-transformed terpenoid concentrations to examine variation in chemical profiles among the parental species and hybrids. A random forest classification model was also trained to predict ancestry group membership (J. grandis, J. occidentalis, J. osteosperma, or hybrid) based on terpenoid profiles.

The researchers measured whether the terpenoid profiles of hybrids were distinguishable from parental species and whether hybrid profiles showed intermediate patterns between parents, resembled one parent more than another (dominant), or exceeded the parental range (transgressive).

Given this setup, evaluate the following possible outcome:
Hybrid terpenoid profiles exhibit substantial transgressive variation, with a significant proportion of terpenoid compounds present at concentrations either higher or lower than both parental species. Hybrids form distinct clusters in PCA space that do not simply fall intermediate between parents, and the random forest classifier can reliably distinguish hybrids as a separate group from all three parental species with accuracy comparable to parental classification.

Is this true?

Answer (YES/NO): NO